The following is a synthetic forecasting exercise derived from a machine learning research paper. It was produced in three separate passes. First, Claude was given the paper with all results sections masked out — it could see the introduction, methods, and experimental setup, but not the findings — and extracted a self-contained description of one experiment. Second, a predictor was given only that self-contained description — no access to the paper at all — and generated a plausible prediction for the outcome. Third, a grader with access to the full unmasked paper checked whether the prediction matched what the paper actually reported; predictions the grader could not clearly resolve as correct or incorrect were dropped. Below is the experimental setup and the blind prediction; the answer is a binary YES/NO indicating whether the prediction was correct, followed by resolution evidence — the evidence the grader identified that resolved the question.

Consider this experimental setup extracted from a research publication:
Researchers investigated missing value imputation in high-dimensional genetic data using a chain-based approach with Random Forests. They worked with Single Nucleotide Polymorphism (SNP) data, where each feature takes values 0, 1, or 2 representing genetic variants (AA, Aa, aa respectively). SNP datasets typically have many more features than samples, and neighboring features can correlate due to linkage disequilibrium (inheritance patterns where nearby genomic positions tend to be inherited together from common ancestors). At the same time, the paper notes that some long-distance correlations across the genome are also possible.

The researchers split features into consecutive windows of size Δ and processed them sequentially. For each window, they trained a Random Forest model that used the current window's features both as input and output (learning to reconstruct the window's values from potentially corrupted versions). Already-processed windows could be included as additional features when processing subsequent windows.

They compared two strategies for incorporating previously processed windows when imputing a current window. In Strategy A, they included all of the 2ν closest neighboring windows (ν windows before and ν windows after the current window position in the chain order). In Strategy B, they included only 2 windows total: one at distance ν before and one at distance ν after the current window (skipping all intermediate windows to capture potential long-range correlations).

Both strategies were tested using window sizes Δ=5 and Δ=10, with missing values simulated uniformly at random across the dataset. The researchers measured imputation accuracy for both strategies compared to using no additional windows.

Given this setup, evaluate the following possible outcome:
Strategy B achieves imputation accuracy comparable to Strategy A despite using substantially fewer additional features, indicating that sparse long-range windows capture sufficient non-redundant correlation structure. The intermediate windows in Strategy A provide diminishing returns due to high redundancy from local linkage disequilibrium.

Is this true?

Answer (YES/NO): NO